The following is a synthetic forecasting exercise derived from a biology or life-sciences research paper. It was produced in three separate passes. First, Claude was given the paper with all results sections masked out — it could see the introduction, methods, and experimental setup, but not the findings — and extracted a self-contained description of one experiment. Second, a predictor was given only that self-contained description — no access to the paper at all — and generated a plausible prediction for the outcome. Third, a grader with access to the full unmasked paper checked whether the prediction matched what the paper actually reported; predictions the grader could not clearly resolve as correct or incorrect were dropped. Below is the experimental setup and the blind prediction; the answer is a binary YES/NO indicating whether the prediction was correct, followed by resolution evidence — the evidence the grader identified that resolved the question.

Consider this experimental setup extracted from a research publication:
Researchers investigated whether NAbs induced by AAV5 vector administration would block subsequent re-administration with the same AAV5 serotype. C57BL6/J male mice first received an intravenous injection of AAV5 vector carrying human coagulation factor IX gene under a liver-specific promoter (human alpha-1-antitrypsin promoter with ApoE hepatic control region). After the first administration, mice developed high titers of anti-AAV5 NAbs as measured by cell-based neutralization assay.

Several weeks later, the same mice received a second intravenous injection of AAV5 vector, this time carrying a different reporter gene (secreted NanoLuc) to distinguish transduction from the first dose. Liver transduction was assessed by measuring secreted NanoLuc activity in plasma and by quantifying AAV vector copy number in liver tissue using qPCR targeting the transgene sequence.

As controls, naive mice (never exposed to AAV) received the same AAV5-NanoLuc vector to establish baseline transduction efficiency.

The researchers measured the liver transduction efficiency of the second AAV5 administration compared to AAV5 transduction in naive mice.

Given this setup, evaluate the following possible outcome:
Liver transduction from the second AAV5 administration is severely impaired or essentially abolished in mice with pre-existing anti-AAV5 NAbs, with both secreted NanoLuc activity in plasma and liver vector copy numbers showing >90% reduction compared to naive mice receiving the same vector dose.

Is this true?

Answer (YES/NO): YES